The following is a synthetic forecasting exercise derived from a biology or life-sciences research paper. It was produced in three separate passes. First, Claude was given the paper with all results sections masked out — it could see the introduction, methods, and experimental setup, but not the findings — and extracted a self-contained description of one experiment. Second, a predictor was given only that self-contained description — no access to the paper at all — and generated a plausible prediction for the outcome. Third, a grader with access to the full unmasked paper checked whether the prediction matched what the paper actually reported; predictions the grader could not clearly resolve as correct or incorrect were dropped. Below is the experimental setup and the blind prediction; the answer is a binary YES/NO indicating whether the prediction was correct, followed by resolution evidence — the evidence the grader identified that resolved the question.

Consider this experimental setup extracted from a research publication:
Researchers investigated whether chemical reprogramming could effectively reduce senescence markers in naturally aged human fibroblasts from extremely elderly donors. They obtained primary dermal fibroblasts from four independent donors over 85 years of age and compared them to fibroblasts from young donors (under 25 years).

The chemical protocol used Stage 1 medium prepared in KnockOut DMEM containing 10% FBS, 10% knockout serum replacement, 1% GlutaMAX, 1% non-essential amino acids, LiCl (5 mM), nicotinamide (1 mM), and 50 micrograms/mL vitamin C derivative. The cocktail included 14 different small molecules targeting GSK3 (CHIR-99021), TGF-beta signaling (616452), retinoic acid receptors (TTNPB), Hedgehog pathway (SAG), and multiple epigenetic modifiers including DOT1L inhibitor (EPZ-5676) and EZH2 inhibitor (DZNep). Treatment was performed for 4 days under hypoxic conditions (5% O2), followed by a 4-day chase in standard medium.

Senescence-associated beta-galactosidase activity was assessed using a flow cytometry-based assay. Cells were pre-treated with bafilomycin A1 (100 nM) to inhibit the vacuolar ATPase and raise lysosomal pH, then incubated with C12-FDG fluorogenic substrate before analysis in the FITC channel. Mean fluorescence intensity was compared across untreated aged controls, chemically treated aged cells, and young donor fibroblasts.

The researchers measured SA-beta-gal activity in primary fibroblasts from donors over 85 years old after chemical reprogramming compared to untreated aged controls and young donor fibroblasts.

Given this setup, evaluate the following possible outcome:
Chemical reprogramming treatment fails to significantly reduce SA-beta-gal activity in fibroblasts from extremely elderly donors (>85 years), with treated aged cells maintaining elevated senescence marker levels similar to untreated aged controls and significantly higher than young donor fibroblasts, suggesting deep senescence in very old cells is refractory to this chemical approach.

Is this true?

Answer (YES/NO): NO